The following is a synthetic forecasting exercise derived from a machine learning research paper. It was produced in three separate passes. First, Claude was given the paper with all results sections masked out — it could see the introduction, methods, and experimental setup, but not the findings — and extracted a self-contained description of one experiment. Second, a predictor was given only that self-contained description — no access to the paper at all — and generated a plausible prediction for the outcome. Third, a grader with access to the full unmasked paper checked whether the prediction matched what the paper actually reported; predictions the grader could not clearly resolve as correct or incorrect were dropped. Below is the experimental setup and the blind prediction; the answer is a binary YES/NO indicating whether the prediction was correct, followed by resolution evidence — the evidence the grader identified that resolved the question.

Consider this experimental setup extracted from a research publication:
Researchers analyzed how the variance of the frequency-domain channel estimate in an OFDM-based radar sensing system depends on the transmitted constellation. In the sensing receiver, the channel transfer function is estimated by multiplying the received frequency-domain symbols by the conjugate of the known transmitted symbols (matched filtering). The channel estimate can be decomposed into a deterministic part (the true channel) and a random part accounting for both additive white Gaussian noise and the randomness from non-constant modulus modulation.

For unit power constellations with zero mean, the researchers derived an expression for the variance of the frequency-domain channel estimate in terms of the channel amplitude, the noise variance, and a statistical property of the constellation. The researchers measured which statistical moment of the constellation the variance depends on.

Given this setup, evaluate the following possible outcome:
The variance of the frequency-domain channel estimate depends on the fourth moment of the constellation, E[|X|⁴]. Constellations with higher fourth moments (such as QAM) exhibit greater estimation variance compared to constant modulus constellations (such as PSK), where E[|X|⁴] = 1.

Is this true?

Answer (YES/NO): YES